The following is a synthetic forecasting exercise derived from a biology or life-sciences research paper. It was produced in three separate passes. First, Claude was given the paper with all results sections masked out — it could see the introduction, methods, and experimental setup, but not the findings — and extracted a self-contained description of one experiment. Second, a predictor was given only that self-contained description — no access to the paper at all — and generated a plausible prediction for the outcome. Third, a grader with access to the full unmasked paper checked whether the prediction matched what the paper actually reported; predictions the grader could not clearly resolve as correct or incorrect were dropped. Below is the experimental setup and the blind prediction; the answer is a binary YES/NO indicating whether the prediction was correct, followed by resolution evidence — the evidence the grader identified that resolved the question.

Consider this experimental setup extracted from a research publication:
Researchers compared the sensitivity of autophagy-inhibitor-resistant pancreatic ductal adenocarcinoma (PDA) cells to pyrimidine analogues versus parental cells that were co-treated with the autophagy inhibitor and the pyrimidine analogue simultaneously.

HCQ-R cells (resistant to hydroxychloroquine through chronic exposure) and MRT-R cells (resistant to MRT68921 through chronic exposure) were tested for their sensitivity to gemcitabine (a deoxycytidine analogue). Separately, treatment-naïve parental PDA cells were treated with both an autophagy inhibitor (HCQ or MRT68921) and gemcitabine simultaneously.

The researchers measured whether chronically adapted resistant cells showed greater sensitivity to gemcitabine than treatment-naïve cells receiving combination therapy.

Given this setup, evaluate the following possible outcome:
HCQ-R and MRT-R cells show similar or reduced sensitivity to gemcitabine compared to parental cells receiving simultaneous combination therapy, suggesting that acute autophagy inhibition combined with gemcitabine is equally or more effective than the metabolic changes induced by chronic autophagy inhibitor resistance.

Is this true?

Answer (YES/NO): NO